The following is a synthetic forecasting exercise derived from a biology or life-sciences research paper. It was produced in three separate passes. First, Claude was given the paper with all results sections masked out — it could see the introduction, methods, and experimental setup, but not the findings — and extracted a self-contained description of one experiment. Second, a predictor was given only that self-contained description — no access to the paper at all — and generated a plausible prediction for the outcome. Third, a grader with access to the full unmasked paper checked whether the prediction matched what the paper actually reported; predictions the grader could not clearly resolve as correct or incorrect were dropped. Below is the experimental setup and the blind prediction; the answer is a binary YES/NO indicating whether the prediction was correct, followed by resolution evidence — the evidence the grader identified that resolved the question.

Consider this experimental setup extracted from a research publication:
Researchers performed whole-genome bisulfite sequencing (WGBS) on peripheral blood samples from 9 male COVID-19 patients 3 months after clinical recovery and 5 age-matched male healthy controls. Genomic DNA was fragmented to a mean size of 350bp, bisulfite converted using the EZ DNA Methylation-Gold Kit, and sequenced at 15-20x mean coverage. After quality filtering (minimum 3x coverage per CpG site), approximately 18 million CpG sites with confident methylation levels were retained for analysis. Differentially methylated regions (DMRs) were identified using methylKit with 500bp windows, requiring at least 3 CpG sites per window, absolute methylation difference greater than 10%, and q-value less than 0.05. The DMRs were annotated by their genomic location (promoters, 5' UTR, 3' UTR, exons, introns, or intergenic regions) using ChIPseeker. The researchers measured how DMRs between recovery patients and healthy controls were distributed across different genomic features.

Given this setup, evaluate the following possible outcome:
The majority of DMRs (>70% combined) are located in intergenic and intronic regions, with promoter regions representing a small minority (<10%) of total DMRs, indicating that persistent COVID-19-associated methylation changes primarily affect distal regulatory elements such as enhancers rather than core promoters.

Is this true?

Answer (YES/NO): YES